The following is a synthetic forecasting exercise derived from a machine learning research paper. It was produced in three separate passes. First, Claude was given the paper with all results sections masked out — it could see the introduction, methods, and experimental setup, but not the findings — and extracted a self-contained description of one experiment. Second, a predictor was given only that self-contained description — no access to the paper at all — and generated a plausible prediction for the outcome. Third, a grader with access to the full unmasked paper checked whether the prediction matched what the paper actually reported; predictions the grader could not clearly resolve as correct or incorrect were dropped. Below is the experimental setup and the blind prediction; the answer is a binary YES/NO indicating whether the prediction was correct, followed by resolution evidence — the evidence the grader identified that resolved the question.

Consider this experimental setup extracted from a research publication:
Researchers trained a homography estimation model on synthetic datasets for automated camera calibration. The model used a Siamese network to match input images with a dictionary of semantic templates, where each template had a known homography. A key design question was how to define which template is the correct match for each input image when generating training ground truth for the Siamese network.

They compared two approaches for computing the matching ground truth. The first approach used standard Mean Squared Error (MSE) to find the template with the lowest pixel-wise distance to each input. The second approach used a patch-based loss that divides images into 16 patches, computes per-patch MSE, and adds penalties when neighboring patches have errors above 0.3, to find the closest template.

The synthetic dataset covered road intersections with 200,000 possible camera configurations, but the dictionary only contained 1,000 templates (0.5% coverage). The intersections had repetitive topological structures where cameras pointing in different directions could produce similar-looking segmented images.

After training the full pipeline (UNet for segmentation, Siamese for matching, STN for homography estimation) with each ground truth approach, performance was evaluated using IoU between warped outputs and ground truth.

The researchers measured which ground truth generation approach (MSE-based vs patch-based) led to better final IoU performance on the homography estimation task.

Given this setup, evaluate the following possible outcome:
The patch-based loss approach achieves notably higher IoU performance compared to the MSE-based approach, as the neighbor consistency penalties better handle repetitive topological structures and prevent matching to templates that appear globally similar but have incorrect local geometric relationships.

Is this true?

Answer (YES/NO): NO